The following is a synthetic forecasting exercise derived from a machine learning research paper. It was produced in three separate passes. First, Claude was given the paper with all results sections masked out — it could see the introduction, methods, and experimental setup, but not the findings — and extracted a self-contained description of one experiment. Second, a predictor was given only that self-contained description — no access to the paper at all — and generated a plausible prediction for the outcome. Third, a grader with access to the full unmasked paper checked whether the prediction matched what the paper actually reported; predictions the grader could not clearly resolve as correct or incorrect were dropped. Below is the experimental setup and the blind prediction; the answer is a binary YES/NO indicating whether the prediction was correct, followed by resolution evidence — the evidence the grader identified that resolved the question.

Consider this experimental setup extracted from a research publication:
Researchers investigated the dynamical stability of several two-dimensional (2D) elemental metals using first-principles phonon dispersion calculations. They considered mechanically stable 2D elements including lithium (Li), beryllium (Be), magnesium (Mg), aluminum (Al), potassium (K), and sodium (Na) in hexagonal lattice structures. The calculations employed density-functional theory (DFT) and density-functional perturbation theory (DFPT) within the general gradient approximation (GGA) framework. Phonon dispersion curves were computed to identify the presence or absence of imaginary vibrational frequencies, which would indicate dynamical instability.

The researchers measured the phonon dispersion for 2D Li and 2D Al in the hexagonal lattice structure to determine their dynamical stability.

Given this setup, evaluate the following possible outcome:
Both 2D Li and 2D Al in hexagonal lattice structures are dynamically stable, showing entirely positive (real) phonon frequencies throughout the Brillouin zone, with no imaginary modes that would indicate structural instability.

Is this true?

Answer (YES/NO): NO